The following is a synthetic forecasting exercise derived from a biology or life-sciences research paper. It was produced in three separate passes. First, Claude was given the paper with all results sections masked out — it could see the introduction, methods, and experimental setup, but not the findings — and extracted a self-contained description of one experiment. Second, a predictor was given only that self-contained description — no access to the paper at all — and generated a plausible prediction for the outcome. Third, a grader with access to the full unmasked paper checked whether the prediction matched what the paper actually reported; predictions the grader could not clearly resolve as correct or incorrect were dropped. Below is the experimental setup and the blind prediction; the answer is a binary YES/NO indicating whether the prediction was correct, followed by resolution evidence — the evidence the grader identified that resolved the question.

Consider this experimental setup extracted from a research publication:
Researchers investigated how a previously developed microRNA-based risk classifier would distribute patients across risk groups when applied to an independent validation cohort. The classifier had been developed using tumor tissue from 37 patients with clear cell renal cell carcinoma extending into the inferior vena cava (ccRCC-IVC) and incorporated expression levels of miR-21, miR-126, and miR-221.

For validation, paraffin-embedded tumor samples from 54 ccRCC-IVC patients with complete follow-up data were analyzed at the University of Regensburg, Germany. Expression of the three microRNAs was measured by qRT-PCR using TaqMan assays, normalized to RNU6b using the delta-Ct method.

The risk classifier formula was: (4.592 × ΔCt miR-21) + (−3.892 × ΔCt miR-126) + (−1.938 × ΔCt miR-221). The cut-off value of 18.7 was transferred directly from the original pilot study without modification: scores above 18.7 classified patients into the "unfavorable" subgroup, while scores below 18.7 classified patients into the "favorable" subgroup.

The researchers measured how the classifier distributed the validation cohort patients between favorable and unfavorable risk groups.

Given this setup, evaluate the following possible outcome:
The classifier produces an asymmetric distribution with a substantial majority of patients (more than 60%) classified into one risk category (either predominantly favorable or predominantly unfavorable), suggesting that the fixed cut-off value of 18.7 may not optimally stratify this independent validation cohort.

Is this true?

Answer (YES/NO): NO